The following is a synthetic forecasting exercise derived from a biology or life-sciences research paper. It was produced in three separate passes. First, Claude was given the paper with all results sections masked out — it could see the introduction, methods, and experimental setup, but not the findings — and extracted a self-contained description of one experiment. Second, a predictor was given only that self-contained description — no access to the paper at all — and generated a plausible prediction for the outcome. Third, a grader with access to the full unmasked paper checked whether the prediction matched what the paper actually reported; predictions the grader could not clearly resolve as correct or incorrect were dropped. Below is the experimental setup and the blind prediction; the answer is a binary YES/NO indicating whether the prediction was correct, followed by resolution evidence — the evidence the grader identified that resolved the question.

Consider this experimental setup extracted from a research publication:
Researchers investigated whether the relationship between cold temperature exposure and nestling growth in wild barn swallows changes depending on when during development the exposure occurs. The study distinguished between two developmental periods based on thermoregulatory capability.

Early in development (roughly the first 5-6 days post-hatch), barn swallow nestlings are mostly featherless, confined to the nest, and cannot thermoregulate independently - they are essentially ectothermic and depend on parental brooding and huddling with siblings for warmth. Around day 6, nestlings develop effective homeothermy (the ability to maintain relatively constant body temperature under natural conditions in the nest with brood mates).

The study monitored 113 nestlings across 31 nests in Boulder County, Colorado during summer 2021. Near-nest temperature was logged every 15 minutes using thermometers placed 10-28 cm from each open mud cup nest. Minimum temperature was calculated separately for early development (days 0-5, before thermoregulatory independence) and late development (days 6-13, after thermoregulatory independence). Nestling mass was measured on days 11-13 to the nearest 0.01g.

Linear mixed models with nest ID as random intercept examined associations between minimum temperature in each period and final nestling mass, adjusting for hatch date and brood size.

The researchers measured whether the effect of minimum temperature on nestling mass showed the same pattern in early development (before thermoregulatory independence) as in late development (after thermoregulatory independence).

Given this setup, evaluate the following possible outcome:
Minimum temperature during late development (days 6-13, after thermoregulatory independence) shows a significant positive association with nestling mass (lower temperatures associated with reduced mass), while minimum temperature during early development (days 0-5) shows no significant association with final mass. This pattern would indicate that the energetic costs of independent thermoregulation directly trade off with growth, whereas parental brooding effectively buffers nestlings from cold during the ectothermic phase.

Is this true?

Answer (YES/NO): NO